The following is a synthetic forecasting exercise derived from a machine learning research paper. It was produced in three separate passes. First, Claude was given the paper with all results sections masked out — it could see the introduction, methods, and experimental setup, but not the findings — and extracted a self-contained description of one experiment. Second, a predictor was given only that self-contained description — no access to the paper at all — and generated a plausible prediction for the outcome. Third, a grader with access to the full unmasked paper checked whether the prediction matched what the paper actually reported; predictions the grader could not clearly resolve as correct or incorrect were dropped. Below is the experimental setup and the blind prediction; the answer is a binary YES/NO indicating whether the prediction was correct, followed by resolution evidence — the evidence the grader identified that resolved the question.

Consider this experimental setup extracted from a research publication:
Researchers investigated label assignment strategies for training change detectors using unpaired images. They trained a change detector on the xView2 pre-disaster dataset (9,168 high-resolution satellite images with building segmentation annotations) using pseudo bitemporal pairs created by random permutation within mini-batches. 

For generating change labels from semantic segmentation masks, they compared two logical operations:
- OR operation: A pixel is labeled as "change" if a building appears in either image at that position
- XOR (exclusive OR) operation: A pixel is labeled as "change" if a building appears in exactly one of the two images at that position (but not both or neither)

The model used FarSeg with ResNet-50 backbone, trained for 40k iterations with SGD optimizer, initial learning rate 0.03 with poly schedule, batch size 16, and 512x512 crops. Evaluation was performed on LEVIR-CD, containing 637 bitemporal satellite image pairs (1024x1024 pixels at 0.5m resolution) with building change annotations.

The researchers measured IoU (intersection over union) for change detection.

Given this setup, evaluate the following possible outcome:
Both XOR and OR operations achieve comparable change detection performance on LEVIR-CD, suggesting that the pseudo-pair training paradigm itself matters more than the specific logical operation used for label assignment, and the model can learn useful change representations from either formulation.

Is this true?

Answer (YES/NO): NO